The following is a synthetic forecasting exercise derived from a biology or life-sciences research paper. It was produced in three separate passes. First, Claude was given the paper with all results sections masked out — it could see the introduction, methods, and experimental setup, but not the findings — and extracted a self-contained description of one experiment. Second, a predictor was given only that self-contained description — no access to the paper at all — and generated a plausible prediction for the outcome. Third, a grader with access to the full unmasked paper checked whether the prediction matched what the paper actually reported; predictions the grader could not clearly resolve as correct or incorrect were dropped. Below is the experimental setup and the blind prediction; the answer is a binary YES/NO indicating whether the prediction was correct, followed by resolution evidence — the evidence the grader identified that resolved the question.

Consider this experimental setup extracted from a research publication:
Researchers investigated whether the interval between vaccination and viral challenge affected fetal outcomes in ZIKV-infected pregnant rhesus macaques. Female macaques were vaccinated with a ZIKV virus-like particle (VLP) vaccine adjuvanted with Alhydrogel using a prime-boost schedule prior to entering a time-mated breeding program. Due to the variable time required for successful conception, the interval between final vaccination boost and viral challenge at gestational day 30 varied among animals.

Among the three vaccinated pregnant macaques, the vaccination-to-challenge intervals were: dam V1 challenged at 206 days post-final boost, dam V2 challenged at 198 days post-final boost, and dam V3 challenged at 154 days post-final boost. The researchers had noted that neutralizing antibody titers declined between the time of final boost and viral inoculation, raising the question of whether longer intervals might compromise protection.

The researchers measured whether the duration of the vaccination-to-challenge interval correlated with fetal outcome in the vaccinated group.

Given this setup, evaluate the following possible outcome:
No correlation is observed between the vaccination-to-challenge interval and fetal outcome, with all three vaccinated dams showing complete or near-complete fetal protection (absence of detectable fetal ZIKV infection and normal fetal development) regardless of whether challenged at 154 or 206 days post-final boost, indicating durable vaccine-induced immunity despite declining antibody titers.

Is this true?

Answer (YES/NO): NO